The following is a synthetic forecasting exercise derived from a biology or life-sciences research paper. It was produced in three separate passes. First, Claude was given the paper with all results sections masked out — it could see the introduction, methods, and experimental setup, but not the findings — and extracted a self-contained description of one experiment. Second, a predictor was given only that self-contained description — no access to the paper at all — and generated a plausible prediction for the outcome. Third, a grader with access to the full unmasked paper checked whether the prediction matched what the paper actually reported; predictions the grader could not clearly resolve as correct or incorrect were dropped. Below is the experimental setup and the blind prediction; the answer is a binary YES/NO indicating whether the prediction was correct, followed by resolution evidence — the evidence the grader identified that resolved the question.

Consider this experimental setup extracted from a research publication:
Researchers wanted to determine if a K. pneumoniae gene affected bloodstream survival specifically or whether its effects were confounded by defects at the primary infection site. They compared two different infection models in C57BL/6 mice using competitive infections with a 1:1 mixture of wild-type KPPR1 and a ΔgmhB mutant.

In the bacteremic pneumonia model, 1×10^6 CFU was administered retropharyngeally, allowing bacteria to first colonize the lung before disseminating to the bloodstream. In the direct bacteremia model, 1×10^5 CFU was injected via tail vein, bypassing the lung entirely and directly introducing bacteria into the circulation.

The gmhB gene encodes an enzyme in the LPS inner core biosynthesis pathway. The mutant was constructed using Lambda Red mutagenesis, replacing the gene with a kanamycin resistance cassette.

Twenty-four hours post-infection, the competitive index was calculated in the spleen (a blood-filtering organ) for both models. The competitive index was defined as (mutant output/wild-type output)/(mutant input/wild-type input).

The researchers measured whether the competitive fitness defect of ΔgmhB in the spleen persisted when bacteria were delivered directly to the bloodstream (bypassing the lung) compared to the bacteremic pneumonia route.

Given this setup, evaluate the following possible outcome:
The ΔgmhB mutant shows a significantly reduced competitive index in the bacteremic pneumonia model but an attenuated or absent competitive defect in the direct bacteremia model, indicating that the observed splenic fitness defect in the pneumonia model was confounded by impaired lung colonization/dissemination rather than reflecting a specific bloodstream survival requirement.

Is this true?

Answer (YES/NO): NO